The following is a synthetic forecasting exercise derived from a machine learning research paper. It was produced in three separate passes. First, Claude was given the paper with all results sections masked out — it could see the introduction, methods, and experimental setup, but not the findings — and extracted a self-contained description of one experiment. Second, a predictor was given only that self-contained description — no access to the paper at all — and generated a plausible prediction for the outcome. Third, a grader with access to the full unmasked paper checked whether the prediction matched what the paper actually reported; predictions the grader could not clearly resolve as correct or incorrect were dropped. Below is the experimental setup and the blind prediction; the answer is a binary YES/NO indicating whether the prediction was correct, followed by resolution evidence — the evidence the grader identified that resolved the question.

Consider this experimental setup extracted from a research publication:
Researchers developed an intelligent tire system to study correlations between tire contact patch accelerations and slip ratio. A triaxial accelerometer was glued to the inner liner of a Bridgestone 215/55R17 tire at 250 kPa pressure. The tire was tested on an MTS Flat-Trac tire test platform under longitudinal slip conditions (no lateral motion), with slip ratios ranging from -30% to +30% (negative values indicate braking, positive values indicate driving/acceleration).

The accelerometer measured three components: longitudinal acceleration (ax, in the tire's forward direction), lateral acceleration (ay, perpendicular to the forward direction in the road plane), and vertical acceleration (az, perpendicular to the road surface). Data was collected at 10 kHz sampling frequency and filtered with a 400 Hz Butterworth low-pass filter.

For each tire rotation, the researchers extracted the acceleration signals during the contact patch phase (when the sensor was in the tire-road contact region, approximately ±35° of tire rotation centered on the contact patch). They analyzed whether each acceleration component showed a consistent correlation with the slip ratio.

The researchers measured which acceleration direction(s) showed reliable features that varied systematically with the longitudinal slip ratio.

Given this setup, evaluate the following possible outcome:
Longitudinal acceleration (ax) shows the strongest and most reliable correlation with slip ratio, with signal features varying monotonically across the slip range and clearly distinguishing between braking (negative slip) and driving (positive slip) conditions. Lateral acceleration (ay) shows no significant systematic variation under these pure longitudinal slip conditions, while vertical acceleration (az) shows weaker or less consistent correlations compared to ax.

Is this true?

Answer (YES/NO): NO